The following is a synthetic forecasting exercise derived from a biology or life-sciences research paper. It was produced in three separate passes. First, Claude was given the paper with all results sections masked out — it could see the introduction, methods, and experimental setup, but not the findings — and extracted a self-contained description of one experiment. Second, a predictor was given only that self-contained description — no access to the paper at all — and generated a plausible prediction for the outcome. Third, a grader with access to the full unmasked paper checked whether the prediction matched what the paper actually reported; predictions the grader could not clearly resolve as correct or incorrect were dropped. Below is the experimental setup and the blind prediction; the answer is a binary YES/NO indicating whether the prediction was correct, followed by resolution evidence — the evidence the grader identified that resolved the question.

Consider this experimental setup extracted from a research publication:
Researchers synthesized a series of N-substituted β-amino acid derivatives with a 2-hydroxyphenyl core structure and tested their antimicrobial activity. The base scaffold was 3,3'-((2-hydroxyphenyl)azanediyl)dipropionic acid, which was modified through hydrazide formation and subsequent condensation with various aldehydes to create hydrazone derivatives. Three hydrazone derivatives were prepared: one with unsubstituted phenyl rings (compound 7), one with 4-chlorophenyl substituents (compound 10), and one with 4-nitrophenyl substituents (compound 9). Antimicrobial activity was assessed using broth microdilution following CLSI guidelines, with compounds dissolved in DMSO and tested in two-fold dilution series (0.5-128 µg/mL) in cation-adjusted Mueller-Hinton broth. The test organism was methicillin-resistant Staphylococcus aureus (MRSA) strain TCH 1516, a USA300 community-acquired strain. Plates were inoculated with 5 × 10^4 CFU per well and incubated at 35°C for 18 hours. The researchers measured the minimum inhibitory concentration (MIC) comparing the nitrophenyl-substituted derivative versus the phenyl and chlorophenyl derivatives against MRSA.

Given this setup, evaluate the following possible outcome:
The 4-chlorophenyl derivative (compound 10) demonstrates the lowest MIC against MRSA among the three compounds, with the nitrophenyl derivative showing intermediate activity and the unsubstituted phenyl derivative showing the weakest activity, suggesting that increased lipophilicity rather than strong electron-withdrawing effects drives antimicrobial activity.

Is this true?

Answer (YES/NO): NO